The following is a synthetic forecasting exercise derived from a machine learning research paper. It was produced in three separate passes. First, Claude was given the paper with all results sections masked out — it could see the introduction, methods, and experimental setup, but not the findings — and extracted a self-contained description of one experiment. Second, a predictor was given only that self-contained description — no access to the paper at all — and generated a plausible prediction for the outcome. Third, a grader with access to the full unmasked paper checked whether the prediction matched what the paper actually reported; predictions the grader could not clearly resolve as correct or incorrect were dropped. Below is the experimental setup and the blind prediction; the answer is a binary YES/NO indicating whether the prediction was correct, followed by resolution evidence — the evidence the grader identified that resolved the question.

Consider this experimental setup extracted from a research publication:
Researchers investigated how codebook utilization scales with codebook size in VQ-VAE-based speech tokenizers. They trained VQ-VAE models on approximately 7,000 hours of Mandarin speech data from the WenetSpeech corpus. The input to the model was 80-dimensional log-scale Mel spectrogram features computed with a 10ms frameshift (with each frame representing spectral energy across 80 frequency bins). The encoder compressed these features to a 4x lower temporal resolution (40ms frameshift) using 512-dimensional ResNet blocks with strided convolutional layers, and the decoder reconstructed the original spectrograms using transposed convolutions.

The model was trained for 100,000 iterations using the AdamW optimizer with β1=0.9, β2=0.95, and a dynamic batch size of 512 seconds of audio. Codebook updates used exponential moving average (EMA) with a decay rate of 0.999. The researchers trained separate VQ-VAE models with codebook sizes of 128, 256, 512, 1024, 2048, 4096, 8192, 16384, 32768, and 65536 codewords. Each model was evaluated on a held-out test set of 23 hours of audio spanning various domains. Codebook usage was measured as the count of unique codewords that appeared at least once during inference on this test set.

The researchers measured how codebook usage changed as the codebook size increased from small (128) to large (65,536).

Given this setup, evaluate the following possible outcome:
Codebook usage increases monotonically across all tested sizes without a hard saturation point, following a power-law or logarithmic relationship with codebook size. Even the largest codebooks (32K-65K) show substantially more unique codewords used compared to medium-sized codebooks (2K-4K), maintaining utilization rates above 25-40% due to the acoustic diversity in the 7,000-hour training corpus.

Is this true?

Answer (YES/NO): NO